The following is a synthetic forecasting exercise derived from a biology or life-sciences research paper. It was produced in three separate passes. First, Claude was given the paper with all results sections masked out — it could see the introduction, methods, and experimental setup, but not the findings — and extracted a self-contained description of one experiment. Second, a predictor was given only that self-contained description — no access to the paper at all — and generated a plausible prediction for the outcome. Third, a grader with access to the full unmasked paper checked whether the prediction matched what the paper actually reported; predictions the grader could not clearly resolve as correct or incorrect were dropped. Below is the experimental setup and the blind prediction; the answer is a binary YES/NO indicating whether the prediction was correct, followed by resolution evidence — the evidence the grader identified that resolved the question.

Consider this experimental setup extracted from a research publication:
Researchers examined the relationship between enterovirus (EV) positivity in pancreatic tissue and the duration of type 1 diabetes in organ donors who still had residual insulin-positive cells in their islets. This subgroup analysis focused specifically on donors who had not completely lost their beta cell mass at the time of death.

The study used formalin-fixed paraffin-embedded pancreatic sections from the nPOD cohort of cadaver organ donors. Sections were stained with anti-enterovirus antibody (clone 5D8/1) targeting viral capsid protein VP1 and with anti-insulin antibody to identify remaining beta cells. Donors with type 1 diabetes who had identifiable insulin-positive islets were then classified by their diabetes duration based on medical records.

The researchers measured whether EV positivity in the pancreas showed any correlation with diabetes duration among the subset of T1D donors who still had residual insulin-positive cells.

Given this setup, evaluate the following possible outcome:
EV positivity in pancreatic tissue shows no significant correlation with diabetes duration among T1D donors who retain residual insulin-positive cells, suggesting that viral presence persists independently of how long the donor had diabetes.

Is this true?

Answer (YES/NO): NO